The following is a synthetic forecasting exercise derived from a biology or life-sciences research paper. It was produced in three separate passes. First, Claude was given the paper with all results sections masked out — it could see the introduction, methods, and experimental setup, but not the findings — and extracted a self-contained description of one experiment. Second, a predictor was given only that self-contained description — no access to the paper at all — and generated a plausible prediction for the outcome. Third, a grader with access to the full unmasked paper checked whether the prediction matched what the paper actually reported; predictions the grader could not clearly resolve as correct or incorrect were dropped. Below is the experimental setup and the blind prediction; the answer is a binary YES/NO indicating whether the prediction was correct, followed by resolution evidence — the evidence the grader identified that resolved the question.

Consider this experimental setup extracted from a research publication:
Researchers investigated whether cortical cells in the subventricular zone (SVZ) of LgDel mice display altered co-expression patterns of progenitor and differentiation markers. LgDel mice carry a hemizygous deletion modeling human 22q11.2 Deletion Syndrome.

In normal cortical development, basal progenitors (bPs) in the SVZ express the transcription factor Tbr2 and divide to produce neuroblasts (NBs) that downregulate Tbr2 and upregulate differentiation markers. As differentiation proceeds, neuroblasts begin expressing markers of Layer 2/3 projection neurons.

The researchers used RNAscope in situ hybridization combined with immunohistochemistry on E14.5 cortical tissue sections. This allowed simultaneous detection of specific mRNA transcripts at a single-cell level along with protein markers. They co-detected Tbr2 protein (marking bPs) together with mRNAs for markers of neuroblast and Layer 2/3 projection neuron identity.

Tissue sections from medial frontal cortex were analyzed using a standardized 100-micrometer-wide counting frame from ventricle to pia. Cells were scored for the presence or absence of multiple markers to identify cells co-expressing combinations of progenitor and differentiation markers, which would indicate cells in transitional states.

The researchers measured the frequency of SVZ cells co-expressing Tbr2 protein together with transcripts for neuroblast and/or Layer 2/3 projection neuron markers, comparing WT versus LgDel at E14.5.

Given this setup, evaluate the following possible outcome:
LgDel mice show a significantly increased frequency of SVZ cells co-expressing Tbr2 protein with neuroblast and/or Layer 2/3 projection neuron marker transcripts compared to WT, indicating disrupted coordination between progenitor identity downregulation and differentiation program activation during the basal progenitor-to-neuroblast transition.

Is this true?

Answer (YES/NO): YES